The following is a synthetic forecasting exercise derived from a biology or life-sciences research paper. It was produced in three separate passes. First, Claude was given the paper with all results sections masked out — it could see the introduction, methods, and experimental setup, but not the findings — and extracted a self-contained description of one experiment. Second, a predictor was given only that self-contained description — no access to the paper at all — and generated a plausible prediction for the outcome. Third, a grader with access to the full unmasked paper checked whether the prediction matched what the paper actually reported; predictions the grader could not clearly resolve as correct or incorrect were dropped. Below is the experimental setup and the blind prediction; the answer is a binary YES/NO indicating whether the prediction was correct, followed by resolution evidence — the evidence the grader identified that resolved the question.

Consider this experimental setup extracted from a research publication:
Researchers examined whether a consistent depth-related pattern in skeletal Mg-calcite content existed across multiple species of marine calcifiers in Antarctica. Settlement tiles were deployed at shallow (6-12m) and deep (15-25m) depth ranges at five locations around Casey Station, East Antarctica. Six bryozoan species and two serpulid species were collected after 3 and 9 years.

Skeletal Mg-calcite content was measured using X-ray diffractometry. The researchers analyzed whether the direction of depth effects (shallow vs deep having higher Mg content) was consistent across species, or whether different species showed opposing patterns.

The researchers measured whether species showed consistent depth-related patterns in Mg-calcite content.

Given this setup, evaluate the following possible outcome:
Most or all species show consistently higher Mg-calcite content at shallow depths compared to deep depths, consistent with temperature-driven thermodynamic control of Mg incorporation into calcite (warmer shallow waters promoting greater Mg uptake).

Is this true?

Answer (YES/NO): NO